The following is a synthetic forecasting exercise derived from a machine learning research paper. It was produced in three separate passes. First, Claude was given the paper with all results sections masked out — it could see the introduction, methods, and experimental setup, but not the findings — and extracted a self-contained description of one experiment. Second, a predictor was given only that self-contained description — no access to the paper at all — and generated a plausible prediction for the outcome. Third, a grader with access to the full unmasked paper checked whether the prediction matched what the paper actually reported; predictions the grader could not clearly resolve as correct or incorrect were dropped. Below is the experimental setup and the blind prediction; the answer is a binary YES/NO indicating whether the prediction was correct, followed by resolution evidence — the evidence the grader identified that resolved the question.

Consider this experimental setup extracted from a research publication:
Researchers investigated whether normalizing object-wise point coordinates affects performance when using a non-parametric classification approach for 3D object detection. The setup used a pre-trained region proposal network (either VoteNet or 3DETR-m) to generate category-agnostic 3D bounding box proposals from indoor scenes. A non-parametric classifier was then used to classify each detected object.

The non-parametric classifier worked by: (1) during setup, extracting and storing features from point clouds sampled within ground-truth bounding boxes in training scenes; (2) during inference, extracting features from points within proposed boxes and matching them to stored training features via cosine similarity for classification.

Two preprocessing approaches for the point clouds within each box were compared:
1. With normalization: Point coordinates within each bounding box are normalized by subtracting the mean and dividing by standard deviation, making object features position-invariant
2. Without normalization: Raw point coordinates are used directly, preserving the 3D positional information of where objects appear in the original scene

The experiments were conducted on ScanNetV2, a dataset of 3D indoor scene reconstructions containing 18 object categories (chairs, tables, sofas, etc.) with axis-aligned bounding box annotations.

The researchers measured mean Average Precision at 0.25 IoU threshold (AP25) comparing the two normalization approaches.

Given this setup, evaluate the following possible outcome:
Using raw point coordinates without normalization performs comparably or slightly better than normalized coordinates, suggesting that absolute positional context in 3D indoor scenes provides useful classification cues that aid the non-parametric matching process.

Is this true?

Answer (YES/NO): NO